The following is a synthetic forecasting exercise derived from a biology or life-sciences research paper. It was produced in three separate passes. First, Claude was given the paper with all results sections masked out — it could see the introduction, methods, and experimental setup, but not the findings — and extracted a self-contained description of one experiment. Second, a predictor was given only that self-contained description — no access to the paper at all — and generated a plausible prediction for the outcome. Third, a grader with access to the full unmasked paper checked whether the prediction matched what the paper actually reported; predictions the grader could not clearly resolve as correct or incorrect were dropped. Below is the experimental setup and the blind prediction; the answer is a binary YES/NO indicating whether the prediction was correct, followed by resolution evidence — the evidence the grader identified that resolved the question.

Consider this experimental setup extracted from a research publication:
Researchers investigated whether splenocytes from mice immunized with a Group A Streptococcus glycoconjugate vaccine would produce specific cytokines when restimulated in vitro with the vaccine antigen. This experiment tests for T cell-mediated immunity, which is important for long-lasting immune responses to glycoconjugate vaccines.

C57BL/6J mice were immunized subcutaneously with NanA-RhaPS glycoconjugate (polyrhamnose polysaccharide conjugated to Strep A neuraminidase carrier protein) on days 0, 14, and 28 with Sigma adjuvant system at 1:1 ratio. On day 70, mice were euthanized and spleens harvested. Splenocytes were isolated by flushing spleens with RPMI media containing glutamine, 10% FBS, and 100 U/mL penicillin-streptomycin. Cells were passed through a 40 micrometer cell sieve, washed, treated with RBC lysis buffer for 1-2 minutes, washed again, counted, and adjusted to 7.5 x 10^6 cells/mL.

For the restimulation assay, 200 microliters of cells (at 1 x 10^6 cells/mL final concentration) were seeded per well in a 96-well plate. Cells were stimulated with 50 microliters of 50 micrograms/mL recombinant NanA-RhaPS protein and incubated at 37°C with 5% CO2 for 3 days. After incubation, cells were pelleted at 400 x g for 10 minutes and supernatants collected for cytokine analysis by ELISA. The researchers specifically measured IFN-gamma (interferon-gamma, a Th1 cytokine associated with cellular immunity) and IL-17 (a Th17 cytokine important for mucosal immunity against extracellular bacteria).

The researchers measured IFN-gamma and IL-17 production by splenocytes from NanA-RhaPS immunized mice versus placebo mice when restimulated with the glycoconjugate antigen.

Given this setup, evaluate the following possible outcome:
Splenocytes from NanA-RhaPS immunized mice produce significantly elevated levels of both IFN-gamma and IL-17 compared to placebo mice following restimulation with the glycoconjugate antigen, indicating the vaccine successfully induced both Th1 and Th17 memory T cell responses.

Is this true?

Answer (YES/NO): YES